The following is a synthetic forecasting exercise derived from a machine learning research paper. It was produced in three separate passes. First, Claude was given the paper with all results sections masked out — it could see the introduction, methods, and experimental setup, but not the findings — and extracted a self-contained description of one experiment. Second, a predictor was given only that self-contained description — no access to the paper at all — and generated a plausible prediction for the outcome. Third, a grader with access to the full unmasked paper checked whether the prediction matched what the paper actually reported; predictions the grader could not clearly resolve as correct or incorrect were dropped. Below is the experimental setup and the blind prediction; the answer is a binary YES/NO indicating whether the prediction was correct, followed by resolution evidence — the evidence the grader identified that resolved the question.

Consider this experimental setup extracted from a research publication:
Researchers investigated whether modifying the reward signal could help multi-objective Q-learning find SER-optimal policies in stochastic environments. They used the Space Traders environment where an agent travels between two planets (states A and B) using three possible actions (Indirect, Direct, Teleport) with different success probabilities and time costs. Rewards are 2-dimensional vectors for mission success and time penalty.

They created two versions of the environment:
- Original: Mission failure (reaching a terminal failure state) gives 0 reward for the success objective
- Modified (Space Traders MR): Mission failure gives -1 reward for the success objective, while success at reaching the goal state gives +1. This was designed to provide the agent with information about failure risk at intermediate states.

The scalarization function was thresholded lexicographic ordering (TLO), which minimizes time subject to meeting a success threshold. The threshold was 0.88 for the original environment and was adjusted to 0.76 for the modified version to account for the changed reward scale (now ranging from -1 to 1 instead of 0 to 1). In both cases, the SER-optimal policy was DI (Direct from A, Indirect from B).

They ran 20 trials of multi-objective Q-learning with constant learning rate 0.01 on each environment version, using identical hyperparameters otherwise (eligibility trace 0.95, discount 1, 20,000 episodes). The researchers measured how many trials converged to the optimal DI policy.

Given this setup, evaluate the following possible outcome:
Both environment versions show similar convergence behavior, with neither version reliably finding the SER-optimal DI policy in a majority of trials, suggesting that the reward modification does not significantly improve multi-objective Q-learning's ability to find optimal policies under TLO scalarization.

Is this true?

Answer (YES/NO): NO